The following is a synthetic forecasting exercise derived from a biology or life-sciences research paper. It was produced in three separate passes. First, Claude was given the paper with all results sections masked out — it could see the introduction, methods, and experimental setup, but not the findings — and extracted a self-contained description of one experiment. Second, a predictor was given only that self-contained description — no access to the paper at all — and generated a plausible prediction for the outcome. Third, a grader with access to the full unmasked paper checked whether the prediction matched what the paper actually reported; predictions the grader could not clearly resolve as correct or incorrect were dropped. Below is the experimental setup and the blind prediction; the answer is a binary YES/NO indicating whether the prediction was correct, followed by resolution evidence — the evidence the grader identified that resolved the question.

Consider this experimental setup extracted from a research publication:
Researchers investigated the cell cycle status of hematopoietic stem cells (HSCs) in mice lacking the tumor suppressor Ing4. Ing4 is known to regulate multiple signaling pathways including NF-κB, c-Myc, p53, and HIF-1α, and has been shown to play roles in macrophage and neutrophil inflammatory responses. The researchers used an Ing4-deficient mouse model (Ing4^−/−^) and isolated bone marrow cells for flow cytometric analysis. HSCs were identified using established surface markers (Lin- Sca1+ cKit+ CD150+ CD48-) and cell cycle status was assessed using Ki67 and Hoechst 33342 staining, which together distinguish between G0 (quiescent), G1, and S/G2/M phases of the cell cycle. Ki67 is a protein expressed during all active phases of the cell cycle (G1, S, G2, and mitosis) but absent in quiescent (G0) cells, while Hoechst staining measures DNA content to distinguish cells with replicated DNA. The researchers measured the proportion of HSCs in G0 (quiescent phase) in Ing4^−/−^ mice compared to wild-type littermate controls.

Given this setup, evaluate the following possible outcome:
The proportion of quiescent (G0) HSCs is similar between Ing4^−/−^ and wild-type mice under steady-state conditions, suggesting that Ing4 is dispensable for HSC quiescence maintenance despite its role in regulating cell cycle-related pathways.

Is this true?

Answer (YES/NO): NO